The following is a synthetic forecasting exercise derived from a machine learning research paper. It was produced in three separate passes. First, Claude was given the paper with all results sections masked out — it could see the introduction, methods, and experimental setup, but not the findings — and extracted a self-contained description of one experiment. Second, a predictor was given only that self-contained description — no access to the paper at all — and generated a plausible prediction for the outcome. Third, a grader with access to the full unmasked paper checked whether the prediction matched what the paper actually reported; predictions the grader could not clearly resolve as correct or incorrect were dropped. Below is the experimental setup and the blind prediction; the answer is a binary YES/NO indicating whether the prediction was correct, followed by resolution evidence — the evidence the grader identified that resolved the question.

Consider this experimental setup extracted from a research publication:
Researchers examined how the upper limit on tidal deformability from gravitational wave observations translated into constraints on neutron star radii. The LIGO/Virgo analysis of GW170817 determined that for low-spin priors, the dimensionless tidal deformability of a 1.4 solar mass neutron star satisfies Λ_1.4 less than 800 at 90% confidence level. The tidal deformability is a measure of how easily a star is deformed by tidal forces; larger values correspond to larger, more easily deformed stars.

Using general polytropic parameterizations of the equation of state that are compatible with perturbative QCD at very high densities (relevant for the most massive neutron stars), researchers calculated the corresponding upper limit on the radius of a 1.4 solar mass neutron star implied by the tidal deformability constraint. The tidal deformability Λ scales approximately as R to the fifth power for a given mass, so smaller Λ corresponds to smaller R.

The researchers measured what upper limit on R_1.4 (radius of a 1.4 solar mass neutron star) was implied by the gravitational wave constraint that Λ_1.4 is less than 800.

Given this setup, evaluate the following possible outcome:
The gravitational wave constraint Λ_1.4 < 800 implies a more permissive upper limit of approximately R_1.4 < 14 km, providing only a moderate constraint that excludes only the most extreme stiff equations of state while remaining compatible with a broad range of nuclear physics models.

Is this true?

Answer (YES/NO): NO